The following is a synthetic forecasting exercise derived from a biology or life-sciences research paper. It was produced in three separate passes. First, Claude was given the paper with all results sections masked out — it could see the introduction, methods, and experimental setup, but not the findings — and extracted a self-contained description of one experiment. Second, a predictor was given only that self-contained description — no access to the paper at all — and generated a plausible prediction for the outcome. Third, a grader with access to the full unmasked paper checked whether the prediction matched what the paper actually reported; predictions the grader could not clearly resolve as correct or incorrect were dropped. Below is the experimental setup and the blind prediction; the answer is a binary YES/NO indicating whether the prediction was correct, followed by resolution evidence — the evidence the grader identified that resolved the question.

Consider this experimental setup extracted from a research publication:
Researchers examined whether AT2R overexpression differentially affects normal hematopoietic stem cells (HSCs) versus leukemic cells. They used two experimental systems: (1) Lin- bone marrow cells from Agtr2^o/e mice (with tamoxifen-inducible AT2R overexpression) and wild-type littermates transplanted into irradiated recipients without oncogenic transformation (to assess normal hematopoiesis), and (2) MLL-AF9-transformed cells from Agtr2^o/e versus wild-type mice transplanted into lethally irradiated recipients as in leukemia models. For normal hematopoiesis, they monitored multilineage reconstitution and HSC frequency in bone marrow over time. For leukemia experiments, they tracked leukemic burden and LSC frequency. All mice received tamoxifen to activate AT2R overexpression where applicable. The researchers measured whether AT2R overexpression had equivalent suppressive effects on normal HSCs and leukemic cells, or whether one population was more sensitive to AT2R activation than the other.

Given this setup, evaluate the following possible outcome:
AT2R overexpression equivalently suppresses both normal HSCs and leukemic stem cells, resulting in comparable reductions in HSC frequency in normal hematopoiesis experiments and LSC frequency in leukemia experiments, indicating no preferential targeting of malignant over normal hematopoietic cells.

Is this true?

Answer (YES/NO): NO